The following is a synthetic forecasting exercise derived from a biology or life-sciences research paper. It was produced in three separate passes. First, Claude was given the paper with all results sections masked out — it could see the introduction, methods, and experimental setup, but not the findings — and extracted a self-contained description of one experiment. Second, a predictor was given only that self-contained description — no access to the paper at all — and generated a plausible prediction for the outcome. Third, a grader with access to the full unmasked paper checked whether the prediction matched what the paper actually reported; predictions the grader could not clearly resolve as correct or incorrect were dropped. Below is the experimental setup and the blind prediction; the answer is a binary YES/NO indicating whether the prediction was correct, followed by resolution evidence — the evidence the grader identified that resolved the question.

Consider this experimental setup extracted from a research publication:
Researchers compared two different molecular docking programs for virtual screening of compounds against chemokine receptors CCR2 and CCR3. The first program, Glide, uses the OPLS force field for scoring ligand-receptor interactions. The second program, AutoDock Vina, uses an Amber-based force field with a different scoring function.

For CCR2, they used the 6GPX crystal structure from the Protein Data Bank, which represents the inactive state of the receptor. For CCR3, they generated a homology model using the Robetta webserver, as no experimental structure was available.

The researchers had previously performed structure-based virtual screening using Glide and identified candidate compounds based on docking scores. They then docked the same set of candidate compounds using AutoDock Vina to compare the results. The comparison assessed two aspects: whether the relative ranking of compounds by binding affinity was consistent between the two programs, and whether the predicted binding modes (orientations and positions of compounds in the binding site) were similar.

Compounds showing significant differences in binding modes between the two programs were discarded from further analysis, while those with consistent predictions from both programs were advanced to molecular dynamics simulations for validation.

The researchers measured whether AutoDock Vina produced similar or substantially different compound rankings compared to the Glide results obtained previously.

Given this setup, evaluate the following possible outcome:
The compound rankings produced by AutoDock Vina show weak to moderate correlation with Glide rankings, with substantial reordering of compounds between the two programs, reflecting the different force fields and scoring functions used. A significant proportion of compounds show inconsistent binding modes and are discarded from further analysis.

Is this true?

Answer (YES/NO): NO